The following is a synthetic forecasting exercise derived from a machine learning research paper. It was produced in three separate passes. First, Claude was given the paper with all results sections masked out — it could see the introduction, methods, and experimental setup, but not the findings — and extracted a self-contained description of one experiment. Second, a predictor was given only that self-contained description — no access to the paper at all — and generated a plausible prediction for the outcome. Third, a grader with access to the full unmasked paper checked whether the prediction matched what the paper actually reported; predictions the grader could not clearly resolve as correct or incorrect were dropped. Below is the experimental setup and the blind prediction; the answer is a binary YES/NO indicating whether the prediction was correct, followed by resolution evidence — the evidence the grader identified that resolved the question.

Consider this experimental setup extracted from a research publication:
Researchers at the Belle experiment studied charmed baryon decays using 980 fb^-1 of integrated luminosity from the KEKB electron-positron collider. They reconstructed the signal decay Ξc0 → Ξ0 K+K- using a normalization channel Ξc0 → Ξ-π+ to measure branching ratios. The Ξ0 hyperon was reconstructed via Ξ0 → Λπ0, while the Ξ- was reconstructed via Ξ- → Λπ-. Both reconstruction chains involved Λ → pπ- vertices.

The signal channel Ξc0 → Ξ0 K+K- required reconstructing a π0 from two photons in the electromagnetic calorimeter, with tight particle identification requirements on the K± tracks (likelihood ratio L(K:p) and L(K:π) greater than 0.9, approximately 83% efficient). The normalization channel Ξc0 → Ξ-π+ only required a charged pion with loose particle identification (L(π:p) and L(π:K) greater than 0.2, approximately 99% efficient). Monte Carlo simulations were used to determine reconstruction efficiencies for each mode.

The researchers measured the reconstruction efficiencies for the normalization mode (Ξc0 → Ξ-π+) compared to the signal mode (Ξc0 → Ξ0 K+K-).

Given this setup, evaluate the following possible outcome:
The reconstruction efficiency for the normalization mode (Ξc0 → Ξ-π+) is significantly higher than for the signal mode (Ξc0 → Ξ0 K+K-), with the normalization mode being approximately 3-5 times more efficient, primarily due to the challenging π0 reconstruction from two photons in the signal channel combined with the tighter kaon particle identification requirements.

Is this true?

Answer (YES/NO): NO